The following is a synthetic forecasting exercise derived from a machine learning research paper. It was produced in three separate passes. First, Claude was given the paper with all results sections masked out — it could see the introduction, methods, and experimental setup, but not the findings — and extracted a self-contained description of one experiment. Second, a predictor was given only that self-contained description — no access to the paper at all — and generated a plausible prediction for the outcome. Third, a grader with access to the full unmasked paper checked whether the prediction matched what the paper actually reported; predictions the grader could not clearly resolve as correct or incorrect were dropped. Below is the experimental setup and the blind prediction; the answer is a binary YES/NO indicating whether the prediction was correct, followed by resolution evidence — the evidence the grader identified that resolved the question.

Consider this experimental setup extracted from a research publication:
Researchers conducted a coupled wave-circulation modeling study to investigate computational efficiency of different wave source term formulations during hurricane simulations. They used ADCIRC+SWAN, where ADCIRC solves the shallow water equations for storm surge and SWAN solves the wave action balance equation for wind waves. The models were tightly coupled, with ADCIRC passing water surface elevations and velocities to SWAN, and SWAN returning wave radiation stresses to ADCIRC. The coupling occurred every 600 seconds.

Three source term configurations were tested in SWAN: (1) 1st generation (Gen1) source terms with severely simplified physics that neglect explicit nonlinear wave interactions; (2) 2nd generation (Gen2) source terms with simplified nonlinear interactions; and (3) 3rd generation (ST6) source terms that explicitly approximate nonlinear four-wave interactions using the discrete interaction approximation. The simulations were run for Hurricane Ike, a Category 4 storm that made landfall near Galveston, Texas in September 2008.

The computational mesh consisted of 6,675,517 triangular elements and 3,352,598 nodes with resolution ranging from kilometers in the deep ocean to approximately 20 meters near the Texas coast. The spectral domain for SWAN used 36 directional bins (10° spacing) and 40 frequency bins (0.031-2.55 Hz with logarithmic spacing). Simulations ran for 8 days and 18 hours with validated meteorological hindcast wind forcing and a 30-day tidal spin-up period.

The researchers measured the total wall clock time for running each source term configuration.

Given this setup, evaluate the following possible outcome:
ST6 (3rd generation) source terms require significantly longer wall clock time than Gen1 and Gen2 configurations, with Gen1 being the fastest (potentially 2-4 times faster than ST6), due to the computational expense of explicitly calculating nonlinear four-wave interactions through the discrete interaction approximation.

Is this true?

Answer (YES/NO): NO